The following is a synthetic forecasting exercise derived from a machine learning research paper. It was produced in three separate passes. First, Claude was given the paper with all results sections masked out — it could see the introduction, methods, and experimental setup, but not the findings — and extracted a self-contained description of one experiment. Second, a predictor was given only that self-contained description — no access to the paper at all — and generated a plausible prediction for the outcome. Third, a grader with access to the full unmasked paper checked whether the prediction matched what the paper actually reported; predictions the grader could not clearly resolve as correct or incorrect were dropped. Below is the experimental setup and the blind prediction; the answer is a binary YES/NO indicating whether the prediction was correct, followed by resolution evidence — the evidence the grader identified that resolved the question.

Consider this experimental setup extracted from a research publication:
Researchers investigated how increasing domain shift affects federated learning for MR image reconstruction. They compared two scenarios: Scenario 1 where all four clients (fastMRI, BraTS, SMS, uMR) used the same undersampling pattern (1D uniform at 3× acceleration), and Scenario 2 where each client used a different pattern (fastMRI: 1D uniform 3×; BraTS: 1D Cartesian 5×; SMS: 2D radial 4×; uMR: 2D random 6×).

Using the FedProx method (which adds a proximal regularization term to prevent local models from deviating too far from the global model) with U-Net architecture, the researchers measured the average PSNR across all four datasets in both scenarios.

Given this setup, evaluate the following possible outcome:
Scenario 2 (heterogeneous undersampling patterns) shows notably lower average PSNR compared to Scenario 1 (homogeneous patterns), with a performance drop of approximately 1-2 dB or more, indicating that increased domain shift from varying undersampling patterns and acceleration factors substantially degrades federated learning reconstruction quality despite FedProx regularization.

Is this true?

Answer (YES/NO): NO